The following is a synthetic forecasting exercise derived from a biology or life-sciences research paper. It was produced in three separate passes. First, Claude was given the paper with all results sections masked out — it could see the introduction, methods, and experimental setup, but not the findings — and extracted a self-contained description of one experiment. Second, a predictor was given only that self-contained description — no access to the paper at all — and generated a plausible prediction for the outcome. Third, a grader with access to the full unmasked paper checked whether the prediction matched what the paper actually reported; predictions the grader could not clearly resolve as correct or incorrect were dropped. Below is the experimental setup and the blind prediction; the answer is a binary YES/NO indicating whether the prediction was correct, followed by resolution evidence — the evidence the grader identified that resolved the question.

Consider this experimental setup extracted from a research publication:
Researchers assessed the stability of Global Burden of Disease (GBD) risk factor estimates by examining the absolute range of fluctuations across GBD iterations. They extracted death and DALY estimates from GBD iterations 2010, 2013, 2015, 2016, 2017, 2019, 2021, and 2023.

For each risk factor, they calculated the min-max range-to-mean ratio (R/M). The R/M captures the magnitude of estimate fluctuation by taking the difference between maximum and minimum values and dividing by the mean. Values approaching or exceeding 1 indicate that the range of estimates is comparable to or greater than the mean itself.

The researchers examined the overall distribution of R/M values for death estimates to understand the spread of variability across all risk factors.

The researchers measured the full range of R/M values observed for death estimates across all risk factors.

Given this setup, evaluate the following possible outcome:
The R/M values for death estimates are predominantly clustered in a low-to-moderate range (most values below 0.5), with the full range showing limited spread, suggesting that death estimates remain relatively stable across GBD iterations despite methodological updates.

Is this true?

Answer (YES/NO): NO